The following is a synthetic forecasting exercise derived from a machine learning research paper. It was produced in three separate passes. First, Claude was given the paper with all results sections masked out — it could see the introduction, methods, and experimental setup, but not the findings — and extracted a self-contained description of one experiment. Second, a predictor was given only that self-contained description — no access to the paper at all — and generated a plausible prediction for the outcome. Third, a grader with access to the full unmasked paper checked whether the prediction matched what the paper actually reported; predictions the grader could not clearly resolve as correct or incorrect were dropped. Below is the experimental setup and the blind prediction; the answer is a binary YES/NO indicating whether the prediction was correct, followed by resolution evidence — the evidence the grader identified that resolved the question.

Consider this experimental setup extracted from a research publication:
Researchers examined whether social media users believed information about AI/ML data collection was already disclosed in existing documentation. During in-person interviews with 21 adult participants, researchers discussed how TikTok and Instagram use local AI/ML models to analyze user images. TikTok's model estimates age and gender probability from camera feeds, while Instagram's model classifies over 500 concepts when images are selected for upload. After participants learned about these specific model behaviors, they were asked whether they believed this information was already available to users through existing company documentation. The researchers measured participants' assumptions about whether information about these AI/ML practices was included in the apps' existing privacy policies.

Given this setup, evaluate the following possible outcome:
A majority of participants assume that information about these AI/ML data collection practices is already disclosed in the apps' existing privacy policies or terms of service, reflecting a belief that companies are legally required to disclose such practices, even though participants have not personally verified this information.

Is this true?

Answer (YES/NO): NO